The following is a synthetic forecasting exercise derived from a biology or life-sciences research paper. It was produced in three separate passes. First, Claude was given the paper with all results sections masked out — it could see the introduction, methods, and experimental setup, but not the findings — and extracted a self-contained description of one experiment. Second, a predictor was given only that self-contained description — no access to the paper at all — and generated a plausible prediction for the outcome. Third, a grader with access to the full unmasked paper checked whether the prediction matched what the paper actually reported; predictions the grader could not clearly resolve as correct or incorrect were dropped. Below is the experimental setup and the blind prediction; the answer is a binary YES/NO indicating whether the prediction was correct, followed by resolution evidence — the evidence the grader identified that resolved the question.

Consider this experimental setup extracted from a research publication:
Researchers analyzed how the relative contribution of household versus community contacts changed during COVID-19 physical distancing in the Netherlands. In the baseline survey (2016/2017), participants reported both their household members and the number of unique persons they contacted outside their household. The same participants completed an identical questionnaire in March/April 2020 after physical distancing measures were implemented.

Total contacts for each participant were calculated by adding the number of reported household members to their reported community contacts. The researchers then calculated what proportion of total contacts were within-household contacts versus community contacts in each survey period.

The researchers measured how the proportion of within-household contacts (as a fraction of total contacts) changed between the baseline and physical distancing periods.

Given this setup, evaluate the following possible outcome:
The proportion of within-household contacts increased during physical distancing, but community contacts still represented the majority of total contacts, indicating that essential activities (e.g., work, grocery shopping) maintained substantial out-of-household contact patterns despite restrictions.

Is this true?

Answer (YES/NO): YES